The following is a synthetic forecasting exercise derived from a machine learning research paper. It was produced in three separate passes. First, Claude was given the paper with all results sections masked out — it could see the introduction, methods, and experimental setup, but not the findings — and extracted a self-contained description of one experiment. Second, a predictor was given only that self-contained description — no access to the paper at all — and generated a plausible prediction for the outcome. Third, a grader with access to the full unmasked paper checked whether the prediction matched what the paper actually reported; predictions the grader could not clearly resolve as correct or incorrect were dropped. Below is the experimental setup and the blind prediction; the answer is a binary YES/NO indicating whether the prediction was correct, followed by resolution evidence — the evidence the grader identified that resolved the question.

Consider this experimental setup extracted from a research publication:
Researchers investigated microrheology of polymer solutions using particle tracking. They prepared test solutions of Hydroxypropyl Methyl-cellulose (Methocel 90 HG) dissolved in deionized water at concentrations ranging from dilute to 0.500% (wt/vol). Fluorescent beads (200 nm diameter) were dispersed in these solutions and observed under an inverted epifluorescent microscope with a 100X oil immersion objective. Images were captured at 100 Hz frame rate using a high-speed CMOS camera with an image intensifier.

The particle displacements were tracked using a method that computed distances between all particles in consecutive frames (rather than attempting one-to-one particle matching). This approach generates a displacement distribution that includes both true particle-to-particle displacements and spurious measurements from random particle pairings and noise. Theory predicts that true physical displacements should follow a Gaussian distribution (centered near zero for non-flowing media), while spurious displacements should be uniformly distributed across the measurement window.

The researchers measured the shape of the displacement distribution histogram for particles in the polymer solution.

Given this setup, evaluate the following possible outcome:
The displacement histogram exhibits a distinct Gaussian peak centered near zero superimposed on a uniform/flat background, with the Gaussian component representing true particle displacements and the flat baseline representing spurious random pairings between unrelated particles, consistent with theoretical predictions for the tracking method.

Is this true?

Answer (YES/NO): YES